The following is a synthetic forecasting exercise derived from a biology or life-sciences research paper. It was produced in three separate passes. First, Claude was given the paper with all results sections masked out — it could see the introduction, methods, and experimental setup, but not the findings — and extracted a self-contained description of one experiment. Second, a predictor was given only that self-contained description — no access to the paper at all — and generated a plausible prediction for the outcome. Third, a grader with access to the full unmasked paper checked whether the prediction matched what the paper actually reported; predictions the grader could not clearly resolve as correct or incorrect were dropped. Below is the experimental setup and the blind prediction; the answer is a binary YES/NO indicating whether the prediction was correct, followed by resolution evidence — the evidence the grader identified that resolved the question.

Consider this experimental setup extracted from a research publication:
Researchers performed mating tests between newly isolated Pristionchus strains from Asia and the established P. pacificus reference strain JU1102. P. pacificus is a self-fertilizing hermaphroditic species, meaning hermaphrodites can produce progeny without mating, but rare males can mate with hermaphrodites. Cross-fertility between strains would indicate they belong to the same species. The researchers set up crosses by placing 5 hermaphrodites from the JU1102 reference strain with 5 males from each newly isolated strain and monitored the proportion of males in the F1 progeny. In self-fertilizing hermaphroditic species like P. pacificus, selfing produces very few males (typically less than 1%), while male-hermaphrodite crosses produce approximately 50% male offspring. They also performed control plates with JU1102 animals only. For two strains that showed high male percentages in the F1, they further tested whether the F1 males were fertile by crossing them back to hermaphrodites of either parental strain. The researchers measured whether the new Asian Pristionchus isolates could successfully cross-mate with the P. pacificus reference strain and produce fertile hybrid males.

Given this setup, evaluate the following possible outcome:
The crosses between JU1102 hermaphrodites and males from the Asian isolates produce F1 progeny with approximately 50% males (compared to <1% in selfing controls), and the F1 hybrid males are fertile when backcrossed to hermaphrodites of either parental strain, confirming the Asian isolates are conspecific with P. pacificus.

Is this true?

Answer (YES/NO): YES